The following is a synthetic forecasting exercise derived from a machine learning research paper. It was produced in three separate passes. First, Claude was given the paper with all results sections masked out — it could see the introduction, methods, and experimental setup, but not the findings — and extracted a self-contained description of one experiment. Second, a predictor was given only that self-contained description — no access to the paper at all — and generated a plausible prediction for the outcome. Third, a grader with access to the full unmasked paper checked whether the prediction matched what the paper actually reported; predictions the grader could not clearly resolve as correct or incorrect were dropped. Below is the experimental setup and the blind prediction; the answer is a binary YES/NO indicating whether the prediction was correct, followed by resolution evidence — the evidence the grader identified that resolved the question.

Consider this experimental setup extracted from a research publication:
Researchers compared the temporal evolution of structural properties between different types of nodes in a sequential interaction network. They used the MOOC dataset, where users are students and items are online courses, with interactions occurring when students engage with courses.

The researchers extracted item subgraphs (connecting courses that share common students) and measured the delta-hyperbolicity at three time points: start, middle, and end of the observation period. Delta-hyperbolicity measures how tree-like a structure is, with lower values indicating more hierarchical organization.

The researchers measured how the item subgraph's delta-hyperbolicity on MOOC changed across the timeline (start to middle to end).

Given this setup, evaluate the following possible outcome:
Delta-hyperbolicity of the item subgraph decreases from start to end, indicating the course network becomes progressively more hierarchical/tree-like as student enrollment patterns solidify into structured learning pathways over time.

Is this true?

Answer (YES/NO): NO